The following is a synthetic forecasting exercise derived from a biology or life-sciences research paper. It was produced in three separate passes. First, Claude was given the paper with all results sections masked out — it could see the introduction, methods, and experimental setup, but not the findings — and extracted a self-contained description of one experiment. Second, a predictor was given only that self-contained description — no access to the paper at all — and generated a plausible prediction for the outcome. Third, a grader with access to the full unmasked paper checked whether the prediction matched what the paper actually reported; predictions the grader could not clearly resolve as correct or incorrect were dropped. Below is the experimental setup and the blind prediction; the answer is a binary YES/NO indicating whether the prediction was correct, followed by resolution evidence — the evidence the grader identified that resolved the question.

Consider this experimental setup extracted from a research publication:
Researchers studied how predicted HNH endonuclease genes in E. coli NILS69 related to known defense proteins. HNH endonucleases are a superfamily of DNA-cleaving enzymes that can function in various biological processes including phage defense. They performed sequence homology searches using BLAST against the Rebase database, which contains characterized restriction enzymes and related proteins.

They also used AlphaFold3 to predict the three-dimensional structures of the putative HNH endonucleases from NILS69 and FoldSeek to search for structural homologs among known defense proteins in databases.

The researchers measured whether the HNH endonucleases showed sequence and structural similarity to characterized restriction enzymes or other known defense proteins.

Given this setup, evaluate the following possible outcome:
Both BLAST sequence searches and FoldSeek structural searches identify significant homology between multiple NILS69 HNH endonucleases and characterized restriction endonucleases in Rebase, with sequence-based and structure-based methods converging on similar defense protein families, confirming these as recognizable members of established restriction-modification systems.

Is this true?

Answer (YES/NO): NO